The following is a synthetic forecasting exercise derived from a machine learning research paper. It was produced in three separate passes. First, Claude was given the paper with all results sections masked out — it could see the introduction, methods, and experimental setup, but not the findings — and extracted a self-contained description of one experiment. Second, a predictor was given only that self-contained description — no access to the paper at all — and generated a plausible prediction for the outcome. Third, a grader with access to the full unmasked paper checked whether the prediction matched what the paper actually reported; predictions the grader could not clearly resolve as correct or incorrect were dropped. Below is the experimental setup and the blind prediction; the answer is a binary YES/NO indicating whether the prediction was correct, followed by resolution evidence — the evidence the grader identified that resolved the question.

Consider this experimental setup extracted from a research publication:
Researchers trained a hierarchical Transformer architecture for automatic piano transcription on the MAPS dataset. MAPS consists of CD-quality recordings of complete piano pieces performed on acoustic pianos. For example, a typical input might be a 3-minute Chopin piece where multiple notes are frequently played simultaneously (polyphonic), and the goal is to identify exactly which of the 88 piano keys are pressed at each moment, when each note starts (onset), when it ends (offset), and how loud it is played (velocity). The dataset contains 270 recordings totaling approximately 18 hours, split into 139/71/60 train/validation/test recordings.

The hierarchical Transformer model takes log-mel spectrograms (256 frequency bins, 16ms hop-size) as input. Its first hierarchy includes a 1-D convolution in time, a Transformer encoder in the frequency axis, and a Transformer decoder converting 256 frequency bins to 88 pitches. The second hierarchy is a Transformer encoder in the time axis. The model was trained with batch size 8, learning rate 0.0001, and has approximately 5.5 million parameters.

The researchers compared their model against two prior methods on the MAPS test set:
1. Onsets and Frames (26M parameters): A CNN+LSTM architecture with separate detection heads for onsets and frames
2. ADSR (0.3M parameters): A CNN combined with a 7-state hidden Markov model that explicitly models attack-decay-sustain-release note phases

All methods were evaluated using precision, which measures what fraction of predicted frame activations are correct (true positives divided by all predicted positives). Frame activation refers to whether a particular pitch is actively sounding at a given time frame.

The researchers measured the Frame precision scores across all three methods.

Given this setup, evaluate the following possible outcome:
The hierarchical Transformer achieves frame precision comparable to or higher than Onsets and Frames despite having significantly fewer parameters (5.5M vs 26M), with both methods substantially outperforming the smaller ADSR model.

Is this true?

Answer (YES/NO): NO